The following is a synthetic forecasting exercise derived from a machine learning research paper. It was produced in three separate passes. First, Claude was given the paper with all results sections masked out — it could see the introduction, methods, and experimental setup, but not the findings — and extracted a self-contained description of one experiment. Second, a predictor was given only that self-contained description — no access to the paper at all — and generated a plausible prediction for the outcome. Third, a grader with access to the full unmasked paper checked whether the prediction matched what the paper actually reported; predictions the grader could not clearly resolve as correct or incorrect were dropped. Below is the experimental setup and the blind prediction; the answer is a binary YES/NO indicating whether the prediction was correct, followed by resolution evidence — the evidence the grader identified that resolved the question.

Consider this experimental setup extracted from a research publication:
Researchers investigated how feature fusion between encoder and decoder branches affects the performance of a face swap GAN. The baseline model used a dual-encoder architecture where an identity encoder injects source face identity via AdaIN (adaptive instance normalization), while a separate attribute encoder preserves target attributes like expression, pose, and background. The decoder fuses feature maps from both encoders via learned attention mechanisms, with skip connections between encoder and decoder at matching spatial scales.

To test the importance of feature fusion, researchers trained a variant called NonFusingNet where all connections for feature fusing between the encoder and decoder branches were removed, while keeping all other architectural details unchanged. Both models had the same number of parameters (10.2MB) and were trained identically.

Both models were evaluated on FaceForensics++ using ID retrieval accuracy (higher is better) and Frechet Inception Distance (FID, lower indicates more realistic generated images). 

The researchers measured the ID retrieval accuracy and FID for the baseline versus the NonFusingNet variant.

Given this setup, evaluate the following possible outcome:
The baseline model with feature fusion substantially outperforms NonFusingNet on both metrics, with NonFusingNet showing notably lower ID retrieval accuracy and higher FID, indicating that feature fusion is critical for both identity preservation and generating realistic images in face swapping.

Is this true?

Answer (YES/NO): NO